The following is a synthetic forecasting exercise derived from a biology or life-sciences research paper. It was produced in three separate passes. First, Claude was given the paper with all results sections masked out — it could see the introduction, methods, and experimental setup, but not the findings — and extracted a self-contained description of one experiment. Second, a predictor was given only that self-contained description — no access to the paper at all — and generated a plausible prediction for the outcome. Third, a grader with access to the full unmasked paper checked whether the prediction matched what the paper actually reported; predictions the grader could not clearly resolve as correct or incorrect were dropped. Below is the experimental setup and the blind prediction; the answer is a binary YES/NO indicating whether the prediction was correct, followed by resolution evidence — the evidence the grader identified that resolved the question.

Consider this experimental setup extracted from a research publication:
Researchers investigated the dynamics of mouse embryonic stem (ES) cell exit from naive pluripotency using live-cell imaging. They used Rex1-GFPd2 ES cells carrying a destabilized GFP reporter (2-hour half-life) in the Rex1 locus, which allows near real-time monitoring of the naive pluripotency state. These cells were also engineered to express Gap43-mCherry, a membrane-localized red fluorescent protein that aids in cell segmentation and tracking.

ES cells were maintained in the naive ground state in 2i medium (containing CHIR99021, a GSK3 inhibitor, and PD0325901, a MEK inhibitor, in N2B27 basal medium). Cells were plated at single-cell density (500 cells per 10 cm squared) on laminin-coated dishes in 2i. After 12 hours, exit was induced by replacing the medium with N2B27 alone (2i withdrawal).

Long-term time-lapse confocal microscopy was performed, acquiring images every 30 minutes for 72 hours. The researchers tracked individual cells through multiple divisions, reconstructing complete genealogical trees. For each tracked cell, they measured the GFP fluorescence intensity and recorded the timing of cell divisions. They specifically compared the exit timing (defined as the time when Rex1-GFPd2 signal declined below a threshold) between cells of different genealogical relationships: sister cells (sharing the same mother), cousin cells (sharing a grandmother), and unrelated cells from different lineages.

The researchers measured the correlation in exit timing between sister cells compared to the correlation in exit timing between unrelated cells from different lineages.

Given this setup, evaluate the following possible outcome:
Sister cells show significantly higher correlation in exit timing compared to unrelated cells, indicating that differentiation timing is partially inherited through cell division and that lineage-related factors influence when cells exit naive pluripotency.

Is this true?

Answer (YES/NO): YES